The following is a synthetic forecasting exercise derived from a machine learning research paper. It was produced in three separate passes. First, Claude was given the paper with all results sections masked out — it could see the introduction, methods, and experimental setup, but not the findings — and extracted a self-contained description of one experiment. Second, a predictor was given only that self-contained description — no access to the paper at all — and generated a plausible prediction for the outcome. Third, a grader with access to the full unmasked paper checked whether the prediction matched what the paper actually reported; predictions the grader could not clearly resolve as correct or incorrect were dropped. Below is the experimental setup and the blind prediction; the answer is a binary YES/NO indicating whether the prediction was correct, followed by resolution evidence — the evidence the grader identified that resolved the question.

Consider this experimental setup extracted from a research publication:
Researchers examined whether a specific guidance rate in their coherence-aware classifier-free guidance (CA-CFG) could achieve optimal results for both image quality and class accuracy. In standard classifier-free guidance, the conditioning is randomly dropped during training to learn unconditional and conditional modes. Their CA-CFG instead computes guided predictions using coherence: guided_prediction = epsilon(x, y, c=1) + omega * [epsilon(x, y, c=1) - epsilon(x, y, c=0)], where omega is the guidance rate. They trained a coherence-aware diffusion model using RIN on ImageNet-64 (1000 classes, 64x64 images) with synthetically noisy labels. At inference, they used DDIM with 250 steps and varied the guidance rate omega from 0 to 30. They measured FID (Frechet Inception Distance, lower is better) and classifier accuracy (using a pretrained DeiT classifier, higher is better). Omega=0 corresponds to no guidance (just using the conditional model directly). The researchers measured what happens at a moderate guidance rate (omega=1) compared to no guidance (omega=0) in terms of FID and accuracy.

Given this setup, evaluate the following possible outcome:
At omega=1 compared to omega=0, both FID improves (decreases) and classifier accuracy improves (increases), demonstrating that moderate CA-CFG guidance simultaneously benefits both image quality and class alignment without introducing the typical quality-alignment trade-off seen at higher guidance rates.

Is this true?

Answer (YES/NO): YES